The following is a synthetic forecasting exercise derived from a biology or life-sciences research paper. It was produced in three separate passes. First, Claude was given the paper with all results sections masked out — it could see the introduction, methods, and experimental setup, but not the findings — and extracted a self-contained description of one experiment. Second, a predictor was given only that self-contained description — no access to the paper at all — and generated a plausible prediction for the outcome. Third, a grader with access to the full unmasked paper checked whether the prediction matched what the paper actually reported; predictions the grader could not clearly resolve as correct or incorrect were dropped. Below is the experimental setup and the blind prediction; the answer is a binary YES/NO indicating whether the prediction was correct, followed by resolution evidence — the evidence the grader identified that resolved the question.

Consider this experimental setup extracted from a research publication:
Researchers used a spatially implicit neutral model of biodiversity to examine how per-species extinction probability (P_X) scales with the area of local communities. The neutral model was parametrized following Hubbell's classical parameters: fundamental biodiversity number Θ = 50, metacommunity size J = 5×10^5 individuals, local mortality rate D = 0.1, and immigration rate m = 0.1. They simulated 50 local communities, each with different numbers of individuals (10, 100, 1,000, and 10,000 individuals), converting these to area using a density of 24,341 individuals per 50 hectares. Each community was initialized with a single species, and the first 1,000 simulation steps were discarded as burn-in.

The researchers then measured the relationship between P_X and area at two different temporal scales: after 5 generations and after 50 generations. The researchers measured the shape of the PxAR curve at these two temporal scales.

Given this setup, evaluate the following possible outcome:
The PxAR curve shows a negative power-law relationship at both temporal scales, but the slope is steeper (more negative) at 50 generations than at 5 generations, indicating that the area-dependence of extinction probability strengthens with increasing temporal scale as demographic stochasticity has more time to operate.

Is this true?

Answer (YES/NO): NO